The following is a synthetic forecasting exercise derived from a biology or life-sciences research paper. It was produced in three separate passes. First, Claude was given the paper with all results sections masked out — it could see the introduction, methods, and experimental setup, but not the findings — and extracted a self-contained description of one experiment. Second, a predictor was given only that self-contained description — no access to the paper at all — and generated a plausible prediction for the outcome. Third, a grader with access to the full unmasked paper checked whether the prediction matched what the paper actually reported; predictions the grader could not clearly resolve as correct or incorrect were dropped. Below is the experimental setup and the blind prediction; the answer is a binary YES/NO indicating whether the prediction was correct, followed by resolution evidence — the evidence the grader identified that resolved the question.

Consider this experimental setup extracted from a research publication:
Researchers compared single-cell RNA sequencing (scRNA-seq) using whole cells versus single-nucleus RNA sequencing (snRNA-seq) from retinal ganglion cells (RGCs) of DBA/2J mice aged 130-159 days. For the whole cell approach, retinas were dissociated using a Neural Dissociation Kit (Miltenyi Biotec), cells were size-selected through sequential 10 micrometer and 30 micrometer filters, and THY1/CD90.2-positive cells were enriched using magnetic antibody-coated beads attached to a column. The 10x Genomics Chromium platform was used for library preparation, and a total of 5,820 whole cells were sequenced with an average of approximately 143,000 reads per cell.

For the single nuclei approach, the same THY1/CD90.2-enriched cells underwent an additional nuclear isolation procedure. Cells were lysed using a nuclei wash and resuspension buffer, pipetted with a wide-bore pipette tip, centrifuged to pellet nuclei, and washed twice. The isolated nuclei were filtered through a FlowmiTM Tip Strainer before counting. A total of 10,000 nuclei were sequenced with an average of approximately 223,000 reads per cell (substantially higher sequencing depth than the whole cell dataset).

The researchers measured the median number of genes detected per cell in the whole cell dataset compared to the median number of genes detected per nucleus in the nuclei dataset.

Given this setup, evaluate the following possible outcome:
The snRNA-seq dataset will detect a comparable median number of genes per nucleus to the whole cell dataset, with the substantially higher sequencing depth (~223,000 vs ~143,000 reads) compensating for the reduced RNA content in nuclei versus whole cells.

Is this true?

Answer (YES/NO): NO